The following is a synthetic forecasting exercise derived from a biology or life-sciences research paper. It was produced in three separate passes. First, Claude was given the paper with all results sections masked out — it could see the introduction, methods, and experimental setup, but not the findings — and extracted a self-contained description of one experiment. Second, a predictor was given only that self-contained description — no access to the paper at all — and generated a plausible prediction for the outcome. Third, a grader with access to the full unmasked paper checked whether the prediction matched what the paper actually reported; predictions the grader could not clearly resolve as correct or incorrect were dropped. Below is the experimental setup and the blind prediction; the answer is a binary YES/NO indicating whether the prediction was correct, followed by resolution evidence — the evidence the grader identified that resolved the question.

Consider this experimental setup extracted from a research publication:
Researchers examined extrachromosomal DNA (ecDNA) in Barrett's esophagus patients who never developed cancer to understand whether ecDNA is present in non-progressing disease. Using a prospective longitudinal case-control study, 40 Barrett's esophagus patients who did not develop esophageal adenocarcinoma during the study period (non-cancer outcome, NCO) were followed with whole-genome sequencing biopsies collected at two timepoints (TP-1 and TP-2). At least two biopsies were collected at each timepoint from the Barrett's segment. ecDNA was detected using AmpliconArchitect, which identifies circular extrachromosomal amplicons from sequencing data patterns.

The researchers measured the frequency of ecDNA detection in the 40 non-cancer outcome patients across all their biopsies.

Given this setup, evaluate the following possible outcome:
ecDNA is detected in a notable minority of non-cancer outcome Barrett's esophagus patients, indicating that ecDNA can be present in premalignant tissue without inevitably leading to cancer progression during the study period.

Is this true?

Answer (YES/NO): NO